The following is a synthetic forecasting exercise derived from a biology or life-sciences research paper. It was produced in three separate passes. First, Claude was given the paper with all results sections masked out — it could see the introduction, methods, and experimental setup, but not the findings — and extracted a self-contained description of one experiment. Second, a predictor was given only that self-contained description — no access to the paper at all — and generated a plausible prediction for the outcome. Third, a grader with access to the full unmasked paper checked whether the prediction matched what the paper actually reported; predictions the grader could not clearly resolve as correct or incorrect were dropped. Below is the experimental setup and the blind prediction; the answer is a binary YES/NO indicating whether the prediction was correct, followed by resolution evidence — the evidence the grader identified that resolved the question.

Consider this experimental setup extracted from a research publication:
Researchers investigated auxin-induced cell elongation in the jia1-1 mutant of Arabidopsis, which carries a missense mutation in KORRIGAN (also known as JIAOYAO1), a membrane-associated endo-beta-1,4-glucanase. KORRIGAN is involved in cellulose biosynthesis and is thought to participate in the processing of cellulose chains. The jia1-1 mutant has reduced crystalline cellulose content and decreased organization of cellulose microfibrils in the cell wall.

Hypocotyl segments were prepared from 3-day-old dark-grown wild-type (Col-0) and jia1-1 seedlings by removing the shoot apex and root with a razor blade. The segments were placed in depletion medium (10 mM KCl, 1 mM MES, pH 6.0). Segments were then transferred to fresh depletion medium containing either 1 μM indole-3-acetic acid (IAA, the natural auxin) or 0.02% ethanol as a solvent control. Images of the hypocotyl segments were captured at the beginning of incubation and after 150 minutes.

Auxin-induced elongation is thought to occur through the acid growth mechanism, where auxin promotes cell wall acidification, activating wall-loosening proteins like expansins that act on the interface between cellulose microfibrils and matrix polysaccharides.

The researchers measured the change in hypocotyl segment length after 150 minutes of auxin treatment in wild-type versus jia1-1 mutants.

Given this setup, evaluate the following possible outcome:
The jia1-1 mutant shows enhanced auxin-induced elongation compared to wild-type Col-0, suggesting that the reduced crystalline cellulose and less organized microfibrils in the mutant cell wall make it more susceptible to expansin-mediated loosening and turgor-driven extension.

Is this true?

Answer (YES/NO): NO